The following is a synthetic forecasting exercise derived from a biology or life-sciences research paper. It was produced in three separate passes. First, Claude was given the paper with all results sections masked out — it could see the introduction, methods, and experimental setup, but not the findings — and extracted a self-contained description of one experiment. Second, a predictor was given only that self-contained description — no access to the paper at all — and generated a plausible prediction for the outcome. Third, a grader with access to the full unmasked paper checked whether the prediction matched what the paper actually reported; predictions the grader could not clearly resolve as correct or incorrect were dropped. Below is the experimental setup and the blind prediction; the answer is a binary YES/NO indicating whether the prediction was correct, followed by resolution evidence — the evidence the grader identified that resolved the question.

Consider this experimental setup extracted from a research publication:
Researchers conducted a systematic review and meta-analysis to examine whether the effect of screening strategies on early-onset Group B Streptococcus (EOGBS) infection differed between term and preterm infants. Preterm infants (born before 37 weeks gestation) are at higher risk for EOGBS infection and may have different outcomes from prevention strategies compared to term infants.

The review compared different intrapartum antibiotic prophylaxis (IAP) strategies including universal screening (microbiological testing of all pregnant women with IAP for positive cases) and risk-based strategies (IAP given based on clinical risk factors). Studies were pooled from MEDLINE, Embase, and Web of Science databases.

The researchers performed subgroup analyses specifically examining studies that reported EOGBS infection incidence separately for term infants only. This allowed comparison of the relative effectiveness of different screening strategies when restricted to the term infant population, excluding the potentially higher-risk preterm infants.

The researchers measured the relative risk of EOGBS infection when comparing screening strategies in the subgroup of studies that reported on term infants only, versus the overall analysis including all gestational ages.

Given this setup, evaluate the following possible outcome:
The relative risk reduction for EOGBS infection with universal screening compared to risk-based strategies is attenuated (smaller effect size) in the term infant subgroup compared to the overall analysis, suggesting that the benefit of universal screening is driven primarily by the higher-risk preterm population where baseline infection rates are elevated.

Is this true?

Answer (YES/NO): NO